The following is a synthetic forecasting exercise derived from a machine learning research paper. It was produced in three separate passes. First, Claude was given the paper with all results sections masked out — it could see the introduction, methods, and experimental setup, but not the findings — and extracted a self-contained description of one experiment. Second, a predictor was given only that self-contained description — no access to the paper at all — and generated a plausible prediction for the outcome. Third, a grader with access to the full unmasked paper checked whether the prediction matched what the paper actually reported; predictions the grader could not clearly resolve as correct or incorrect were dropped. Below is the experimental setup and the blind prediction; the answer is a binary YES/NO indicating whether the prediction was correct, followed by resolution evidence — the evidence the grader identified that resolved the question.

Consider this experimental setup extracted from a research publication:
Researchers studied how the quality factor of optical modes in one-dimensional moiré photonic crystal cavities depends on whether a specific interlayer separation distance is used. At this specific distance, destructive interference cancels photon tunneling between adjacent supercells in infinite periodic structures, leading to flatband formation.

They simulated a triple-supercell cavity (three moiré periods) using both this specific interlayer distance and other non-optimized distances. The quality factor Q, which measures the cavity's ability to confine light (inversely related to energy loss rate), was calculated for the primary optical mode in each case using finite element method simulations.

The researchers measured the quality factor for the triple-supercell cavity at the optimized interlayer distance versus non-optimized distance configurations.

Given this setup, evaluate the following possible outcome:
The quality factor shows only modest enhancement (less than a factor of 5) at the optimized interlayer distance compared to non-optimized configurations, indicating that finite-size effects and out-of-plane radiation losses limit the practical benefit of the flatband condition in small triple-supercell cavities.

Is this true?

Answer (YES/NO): NO